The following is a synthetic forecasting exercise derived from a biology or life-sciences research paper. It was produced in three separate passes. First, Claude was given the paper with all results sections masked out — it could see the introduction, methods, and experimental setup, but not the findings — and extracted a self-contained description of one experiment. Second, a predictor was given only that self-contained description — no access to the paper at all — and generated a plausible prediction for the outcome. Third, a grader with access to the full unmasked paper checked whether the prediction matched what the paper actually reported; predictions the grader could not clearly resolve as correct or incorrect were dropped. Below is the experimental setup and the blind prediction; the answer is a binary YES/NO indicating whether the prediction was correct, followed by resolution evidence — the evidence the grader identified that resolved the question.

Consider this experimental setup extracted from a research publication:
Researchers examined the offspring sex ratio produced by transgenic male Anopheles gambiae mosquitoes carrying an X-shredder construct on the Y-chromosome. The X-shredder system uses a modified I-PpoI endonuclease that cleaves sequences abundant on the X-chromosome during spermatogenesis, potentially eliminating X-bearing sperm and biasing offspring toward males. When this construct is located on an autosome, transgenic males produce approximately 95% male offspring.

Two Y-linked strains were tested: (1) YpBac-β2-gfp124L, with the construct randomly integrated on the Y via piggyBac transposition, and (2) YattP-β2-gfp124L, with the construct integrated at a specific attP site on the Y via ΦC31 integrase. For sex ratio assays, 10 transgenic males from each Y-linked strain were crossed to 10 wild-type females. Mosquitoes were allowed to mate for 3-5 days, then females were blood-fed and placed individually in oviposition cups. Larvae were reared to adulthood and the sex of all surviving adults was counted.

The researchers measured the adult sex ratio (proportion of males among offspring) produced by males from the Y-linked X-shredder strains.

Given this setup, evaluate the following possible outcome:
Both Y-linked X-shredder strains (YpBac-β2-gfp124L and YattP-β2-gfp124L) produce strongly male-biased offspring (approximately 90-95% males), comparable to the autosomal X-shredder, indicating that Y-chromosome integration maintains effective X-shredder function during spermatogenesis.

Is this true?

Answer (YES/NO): NO